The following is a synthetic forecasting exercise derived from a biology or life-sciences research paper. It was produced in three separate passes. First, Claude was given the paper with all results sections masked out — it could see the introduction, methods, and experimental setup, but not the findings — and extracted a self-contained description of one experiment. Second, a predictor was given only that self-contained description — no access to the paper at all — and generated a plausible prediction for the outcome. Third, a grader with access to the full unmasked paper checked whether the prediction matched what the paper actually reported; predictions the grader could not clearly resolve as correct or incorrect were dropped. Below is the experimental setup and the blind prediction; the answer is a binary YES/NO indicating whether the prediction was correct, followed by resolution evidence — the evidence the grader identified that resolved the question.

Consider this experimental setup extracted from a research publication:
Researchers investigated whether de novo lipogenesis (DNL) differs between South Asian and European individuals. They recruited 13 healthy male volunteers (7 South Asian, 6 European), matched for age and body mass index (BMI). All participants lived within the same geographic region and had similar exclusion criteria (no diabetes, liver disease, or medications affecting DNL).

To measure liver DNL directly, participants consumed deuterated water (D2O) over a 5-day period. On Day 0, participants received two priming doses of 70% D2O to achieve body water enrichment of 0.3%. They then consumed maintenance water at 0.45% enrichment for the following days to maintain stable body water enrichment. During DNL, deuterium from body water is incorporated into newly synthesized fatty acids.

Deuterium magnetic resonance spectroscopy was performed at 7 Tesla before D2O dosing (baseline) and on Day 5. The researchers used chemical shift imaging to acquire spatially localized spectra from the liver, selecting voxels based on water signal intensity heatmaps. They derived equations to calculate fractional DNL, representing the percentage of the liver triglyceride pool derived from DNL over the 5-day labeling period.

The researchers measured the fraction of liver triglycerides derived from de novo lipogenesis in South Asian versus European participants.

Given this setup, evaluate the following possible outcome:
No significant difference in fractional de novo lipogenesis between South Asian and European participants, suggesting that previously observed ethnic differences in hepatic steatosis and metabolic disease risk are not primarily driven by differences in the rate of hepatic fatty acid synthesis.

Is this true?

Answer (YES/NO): NO